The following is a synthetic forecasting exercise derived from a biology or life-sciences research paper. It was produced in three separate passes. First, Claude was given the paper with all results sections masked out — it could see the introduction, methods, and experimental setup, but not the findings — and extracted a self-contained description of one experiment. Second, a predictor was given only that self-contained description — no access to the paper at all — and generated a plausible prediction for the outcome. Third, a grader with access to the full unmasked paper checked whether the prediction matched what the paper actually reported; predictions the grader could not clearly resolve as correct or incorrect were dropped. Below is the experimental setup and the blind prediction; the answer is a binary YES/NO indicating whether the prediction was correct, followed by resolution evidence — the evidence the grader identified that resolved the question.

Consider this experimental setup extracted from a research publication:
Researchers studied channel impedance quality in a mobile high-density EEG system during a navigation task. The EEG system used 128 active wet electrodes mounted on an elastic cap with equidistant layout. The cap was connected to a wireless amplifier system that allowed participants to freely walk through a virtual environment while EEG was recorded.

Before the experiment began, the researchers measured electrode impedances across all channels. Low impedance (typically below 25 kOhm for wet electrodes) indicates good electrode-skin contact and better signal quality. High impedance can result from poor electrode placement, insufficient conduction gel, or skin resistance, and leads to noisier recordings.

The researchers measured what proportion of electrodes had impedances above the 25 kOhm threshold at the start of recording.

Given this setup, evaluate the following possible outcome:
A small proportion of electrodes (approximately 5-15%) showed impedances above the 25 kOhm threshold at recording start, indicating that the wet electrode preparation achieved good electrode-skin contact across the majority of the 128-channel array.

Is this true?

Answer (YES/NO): YES